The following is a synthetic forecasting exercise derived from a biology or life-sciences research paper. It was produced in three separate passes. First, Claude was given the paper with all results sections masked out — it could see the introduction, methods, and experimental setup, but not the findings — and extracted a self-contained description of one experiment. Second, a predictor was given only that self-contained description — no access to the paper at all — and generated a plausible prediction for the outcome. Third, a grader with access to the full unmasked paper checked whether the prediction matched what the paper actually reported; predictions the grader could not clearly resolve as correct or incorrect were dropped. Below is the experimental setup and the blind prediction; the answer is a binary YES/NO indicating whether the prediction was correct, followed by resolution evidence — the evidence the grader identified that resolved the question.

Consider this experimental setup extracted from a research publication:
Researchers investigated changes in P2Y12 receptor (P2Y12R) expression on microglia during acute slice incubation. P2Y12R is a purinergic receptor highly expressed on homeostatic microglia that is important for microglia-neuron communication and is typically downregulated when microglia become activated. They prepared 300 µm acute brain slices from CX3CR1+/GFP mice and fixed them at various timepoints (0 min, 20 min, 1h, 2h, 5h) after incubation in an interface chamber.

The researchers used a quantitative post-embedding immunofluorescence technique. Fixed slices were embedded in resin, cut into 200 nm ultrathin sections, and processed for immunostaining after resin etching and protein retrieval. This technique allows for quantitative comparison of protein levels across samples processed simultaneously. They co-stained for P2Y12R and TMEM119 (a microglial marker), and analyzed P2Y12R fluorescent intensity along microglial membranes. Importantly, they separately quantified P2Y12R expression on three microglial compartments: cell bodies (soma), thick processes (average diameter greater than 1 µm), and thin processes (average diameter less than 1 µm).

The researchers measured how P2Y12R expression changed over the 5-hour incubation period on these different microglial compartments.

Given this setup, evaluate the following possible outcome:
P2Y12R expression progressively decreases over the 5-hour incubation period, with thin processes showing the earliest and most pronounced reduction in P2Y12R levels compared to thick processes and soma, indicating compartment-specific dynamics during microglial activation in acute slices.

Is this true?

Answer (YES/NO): NO